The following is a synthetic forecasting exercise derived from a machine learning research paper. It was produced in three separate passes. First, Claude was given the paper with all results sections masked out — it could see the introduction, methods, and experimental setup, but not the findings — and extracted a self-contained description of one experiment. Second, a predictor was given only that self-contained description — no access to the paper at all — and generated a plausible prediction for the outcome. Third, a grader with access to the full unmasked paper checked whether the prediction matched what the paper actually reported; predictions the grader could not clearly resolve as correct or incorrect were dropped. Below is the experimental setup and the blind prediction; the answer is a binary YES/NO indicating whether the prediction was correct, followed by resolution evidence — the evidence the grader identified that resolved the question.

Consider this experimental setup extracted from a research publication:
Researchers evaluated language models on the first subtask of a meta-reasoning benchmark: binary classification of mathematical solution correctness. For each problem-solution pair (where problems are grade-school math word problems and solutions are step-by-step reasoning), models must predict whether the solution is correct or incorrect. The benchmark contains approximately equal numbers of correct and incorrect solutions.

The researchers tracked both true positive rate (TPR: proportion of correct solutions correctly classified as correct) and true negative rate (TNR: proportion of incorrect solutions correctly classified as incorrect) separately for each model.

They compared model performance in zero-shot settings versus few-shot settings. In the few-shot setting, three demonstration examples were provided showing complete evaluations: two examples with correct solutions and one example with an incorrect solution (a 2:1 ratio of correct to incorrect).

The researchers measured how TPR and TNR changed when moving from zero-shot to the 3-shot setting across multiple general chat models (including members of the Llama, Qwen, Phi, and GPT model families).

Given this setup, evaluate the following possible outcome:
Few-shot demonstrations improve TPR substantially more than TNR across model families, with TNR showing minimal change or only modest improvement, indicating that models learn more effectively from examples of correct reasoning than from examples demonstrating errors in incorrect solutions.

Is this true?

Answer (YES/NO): NO